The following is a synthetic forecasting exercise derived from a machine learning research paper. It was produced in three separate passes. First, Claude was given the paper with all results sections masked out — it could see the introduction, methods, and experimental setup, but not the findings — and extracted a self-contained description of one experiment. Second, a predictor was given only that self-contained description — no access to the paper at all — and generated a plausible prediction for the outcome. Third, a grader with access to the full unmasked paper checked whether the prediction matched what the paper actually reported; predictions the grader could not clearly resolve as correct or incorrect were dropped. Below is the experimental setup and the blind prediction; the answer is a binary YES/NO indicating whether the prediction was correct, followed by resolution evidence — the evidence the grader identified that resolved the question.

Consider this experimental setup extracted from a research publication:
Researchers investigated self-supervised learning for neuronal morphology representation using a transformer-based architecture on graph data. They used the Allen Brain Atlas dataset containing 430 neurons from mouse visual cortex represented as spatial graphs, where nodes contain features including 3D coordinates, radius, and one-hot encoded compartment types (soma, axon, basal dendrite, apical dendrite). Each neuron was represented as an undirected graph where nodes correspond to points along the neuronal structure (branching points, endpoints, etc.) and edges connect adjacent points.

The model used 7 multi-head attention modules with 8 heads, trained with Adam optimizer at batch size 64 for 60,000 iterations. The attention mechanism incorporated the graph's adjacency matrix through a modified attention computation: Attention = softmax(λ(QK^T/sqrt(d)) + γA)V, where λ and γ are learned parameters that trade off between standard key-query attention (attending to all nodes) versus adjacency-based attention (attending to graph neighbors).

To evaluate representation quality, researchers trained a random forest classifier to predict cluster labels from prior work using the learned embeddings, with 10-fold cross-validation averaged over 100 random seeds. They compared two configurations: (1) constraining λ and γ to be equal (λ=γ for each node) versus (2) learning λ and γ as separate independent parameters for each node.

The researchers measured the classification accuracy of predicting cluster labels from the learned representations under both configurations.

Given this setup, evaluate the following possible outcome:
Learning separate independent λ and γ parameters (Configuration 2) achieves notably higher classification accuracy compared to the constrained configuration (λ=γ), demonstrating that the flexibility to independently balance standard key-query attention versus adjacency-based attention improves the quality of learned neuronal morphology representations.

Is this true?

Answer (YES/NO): NO